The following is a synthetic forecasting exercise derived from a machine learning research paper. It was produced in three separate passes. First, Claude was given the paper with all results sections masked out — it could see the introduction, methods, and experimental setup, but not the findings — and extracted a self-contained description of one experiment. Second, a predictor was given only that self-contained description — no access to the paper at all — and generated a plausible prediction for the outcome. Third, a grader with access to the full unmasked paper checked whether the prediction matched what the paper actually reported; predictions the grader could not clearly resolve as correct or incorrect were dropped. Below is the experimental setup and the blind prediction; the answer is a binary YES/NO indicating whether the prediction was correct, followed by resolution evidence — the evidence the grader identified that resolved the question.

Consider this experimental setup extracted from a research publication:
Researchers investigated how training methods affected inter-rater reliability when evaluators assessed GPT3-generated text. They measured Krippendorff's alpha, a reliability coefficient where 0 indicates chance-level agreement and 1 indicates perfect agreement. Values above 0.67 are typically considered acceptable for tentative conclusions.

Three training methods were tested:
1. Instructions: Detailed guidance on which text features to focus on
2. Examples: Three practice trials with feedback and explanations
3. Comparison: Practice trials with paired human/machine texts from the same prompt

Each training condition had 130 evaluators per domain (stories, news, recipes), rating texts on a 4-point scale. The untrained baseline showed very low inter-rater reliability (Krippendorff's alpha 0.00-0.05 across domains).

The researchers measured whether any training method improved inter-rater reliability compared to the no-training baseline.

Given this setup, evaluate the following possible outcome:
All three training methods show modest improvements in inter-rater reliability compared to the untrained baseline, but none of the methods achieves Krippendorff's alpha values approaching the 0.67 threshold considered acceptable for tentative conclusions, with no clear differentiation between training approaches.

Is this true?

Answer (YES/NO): YES